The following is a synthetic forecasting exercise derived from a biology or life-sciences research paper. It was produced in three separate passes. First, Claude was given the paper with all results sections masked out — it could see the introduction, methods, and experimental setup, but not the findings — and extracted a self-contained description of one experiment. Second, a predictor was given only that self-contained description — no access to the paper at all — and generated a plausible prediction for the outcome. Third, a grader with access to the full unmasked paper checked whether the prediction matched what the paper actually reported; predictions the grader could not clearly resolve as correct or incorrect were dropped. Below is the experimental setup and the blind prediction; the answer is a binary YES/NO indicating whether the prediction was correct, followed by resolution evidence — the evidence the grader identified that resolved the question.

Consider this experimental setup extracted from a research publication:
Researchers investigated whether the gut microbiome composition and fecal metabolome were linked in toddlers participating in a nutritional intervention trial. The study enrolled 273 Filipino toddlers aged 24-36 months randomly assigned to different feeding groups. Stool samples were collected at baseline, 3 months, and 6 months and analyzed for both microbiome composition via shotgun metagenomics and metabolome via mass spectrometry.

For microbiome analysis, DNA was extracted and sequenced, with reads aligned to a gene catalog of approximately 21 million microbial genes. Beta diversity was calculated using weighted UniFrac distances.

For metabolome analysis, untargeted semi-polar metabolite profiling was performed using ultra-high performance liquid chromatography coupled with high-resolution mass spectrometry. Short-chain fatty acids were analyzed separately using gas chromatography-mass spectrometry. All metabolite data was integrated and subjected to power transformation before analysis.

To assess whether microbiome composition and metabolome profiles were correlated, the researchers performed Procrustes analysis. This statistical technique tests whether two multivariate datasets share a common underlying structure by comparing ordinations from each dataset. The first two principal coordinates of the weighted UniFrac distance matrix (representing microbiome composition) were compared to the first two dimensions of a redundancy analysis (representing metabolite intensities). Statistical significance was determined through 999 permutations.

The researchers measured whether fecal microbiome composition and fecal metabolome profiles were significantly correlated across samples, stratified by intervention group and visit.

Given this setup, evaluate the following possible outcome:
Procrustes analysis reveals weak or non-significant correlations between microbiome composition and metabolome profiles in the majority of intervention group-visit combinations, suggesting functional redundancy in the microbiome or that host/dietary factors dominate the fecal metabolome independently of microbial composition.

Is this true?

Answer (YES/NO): NO